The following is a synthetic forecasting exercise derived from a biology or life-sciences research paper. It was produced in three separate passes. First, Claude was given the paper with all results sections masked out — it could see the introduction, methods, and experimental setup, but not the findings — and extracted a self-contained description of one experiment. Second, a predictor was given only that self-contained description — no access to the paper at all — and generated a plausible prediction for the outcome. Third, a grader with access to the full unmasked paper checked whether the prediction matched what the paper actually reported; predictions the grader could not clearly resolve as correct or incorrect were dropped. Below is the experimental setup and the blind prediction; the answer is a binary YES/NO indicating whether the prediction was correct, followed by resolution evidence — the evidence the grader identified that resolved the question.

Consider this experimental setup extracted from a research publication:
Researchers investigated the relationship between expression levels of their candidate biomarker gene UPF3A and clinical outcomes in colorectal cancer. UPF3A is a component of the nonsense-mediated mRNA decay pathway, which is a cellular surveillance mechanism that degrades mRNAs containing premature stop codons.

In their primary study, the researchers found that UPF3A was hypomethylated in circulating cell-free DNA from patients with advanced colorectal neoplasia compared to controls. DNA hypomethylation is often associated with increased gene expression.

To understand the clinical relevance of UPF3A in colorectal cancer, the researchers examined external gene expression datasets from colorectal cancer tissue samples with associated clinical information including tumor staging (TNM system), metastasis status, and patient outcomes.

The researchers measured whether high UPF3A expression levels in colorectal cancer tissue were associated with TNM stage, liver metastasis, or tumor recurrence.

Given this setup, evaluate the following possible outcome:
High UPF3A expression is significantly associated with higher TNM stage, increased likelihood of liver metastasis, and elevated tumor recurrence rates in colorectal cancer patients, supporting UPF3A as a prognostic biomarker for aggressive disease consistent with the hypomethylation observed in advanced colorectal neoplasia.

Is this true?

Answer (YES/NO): YES